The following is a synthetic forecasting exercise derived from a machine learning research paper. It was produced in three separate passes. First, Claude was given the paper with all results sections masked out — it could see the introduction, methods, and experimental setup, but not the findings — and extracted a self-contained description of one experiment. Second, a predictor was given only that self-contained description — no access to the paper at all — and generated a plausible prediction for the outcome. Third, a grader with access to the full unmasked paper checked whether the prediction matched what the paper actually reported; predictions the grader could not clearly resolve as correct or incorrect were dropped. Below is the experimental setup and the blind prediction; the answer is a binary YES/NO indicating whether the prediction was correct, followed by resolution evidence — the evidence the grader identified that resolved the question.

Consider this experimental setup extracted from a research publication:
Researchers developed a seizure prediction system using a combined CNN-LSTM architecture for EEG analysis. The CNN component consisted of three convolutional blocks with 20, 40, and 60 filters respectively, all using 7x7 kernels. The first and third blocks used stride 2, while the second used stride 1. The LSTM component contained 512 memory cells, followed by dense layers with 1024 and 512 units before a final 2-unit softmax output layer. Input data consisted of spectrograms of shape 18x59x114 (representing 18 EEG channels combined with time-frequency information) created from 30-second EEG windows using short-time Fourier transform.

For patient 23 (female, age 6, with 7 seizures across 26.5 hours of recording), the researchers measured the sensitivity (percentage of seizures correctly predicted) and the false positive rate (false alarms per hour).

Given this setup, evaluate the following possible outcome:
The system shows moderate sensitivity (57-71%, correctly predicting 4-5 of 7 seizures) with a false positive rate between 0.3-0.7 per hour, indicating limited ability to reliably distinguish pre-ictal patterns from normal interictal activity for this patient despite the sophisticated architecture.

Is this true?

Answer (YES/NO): NO